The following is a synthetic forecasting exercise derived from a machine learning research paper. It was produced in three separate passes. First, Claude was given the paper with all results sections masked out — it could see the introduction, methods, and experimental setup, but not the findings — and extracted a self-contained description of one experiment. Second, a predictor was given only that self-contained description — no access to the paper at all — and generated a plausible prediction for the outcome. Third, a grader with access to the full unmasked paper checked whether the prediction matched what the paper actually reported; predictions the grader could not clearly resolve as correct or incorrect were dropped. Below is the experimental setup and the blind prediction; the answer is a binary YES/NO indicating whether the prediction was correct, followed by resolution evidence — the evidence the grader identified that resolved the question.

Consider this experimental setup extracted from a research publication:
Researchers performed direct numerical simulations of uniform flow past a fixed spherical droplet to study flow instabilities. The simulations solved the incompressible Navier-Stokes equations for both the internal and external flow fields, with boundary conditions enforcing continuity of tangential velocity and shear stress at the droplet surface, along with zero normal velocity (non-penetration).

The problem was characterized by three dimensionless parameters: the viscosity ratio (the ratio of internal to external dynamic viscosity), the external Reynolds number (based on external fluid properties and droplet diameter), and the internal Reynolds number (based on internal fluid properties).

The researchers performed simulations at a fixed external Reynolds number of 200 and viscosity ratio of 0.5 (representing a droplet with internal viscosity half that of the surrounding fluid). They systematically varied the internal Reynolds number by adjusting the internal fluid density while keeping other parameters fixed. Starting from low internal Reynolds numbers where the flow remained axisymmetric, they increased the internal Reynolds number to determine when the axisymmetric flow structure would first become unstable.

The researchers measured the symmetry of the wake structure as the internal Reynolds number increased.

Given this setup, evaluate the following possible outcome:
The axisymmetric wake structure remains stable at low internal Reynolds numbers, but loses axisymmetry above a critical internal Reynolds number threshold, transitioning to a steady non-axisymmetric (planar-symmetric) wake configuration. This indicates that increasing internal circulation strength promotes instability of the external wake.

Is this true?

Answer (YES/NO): YES